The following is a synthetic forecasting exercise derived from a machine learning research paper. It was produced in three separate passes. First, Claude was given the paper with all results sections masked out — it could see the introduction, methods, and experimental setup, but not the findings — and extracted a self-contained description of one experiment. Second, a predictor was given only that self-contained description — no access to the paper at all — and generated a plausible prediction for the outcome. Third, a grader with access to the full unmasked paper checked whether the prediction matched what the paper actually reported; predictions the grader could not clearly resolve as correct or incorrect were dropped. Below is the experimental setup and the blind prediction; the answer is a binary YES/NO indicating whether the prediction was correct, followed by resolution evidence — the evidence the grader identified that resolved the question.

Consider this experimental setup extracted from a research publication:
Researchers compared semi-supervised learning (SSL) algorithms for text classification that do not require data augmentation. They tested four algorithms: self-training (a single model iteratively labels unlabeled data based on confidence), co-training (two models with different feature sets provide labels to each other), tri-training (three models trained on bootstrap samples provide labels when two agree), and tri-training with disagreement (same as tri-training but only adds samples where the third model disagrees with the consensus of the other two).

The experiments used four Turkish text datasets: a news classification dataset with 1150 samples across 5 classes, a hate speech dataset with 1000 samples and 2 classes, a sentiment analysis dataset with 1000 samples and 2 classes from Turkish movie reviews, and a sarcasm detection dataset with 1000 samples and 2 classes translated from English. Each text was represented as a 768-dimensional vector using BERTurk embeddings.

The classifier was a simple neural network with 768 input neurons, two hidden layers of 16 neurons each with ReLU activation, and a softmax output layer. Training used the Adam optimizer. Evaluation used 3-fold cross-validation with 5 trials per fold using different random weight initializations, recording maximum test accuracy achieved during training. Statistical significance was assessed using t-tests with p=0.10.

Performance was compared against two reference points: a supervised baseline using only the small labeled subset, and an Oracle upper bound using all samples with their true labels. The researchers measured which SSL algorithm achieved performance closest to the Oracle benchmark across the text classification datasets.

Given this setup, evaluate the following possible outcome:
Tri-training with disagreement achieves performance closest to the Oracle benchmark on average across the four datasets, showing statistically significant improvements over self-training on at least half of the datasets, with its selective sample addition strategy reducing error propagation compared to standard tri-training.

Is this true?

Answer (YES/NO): NO